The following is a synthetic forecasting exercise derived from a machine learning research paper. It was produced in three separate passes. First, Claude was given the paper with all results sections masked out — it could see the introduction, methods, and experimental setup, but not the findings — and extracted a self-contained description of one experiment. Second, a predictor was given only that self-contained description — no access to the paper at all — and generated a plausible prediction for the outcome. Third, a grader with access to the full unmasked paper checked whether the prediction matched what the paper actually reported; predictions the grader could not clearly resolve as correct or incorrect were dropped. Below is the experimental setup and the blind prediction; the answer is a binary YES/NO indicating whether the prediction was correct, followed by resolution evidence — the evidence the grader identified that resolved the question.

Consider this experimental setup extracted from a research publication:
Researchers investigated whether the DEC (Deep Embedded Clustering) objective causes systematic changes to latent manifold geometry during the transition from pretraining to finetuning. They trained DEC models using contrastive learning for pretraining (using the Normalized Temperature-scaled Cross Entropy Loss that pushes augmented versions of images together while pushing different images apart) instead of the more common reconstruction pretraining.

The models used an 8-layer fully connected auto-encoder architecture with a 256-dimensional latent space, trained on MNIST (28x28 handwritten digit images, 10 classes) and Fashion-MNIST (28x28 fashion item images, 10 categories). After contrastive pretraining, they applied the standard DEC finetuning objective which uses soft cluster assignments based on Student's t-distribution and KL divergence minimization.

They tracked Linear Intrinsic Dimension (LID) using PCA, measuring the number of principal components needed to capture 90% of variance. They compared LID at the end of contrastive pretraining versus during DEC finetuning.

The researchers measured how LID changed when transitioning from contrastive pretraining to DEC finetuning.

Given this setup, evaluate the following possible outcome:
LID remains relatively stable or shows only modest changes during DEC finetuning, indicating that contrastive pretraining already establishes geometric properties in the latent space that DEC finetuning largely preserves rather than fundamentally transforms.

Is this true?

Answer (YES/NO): NO